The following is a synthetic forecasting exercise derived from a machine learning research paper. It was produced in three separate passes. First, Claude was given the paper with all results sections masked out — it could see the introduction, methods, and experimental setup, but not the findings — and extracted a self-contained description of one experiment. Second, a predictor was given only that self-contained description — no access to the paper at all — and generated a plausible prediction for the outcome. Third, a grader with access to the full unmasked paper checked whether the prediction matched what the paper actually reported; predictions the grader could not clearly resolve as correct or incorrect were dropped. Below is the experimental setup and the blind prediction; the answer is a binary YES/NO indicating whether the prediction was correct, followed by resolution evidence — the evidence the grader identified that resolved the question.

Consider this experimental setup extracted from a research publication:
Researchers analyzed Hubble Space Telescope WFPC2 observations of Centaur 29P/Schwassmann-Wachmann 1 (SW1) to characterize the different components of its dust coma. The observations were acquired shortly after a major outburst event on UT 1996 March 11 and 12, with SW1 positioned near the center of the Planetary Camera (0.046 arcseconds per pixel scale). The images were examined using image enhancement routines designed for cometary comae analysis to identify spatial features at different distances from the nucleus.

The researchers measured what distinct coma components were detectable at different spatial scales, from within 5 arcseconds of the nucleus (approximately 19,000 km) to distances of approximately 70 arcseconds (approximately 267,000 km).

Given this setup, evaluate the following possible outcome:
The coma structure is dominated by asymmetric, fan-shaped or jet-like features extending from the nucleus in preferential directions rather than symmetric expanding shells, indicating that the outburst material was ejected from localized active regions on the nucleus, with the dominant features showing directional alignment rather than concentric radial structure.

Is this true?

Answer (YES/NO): YES